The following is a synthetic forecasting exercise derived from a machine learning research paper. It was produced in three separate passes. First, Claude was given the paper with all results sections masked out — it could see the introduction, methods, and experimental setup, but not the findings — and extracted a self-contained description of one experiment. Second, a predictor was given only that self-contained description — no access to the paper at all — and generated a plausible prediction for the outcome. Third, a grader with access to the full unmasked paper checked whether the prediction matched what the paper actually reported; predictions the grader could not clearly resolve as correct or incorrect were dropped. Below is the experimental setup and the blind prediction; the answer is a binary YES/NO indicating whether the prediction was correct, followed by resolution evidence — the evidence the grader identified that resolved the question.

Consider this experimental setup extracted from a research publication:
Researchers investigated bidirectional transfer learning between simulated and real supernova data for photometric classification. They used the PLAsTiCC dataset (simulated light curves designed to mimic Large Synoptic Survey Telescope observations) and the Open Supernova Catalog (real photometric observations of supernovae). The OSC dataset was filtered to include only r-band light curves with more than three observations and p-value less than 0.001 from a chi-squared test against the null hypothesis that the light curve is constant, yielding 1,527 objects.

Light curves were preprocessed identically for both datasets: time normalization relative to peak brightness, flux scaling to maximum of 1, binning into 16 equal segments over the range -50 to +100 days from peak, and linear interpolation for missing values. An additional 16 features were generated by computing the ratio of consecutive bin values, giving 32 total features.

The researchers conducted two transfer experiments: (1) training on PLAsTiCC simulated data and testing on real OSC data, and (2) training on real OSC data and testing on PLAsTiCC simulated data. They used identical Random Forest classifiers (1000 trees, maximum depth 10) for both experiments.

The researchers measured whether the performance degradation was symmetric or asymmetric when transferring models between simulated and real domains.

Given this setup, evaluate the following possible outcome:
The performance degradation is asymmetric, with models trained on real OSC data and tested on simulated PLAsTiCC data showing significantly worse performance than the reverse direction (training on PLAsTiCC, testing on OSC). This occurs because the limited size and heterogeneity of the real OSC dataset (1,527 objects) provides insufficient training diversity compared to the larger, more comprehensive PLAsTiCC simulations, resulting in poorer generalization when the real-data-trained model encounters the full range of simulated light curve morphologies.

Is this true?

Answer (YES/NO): NO